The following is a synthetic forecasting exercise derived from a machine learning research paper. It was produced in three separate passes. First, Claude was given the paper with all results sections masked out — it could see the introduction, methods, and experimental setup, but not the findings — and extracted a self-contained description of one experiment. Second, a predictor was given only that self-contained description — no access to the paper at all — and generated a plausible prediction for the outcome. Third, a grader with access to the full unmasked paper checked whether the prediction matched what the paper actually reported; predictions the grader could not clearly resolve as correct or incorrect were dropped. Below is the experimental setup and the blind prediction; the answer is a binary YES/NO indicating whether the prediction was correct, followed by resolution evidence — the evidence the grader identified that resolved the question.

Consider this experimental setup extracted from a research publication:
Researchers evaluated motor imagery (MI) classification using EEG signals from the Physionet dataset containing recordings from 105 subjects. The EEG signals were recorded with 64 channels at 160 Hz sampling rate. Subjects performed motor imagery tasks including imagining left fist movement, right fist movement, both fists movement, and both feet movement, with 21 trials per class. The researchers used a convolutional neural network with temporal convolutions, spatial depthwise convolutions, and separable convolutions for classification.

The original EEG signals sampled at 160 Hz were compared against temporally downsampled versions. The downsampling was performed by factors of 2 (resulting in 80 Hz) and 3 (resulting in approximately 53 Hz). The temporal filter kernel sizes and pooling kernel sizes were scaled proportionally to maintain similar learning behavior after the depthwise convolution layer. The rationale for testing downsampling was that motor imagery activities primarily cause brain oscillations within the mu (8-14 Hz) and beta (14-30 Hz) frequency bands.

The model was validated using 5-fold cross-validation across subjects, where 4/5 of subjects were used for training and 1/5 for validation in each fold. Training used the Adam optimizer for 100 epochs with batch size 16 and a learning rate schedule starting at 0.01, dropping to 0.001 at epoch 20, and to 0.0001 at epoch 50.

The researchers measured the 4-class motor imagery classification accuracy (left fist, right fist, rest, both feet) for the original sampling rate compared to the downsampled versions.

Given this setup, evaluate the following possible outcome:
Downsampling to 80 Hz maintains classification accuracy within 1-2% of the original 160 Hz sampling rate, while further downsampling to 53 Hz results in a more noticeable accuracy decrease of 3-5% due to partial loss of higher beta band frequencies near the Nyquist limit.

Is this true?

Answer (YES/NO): NO